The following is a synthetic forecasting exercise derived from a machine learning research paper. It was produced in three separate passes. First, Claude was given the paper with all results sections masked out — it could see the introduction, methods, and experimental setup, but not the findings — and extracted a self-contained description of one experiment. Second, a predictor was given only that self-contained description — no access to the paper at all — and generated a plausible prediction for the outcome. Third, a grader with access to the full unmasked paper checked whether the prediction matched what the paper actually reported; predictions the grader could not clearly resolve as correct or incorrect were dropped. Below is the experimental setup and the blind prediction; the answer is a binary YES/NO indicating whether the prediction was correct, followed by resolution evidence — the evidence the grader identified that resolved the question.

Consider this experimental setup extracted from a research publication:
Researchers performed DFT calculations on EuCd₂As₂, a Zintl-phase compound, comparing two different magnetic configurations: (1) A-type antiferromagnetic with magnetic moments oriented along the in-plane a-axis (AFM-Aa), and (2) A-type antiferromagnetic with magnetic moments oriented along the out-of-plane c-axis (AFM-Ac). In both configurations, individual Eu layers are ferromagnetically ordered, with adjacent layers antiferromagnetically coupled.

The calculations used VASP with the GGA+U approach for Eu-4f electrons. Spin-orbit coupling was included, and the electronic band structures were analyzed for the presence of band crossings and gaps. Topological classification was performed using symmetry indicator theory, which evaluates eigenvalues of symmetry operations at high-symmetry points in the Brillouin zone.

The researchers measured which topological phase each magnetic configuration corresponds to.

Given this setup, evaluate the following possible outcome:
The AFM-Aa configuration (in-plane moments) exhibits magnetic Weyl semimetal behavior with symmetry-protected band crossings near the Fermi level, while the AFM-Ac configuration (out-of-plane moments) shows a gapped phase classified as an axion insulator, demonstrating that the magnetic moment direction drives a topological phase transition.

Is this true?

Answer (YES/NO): NO